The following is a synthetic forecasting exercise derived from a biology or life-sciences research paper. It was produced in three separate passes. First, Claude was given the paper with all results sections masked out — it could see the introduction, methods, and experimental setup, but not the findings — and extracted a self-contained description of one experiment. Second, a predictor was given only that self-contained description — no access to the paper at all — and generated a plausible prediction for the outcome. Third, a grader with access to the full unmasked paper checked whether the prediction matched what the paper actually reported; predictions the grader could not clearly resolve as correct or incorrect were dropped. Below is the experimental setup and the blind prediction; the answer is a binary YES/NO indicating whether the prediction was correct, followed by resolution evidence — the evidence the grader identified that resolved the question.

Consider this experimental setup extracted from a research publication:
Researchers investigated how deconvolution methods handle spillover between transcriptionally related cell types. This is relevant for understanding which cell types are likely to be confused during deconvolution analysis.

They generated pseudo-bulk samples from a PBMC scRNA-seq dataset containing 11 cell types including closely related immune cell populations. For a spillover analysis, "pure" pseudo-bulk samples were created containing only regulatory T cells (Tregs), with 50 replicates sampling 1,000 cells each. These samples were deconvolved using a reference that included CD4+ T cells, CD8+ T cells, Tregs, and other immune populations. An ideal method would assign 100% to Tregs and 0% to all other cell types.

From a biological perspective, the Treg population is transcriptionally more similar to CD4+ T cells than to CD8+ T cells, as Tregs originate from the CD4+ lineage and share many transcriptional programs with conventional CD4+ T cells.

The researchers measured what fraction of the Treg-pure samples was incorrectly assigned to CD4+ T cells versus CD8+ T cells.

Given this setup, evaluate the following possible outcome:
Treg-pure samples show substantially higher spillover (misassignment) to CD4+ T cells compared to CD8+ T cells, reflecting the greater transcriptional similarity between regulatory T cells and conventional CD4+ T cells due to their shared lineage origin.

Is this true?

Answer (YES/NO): YES